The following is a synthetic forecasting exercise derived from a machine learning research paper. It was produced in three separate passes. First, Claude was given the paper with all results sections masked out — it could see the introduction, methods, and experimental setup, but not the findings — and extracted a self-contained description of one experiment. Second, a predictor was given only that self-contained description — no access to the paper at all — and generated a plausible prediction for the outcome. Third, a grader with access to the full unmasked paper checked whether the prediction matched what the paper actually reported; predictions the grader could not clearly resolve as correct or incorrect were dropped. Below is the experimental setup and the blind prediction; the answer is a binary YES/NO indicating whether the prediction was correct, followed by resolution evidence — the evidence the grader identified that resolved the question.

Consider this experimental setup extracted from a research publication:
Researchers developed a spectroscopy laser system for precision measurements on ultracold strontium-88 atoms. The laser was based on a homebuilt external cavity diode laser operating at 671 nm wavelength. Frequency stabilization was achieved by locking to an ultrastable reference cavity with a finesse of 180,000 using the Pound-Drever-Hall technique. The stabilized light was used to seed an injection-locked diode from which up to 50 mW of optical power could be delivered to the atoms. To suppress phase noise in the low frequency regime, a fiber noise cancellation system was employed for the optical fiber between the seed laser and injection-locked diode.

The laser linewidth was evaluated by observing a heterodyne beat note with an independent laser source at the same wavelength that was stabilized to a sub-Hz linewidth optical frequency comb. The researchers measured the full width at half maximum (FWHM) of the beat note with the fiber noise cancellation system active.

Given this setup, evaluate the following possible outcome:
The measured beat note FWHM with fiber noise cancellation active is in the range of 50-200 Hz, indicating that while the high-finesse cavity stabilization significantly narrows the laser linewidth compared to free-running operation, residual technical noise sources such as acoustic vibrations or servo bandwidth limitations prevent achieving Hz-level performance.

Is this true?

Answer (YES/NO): NO